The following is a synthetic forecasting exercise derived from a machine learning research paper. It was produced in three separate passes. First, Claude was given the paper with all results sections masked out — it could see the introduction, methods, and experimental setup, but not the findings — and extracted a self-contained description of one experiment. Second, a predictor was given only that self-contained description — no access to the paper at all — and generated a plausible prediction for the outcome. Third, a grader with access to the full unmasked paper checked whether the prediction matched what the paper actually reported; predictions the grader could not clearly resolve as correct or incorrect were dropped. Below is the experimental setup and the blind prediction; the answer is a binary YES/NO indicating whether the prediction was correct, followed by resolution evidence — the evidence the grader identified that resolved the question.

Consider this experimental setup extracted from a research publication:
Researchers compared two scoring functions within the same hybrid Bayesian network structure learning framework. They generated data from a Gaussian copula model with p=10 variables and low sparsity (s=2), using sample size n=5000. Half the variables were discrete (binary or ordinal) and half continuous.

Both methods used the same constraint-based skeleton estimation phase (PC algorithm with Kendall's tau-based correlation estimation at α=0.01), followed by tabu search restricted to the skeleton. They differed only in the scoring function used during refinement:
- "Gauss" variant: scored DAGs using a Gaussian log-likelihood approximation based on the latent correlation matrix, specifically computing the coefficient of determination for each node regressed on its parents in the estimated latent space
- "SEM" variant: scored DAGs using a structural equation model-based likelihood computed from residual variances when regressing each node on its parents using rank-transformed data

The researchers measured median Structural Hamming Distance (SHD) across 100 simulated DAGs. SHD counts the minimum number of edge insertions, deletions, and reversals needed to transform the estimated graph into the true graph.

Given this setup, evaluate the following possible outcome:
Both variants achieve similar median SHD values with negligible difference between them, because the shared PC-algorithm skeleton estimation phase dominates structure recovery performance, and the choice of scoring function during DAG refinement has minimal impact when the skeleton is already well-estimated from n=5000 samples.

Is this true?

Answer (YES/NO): NO